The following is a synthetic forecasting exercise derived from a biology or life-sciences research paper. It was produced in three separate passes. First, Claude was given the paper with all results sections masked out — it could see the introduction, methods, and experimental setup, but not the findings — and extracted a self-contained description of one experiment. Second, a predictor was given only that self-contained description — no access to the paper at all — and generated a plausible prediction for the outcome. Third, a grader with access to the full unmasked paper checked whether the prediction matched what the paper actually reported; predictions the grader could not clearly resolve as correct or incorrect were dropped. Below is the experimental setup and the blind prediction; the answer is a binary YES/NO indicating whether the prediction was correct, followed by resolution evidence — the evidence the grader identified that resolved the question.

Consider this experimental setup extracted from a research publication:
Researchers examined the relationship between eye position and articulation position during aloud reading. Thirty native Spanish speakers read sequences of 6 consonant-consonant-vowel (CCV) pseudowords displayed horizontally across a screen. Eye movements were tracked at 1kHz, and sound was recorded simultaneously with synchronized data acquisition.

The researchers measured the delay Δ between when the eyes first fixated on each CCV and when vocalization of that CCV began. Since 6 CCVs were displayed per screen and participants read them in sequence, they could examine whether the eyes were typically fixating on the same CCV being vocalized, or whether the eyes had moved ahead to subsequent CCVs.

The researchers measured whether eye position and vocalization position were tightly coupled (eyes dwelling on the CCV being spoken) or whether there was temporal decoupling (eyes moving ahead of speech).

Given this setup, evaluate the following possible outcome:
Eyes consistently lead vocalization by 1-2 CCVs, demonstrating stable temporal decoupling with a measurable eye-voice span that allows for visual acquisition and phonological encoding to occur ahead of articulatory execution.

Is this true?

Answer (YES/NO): NO